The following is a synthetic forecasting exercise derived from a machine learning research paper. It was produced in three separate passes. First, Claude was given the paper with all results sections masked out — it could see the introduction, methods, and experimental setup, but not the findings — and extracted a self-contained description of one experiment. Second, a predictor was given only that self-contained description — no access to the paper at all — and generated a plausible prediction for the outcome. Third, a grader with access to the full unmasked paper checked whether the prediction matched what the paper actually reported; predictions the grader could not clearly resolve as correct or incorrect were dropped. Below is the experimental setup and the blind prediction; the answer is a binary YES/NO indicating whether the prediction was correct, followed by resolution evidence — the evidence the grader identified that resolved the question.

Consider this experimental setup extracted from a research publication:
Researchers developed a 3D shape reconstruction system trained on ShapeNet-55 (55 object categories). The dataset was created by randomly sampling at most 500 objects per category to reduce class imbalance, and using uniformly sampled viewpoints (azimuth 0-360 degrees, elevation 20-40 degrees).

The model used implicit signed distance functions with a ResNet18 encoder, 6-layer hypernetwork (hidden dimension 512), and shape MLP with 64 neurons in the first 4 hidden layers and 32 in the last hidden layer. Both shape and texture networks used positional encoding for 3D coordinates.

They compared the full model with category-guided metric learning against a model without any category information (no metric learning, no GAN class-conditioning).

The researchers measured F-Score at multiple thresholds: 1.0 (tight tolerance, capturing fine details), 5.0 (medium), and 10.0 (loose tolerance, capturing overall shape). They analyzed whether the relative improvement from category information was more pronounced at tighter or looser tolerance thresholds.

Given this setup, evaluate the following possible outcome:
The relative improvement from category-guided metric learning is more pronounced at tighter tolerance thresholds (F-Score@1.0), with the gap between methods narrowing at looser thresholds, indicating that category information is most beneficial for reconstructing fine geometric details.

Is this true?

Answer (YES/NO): YES